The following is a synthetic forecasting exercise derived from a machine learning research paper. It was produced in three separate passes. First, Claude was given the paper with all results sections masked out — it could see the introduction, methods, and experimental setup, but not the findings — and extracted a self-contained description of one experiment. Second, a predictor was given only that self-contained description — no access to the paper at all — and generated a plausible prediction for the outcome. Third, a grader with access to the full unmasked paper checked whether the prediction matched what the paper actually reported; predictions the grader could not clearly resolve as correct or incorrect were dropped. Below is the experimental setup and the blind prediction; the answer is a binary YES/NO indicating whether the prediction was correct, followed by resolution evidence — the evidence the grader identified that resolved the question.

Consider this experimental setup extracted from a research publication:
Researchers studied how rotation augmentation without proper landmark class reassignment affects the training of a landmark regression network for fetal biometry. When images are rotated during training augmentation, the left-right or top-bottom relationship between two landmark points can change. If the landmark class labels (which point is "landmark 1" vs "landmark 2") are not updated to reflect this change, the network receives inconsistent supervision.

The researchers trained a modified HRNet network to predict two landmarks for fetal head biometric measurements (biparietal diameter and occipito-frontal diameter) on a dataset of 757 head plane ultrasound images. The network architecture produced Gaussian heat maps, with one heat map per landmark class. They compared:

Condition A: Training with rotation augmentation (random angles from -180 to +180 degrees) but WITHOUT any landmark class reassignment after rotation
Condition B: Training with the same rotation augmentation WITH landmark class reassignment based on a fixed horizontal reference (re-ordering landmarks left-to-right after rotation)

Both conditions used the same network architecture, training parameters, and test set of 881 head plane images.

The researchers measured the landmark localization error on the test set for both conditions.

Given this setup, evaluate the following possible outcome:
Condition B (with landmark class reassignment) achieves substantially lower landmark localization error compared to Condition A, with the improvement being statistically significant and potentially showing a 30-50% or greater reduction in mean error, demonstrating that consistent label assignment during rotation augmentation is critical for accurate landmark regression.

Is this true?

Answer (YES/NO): NO